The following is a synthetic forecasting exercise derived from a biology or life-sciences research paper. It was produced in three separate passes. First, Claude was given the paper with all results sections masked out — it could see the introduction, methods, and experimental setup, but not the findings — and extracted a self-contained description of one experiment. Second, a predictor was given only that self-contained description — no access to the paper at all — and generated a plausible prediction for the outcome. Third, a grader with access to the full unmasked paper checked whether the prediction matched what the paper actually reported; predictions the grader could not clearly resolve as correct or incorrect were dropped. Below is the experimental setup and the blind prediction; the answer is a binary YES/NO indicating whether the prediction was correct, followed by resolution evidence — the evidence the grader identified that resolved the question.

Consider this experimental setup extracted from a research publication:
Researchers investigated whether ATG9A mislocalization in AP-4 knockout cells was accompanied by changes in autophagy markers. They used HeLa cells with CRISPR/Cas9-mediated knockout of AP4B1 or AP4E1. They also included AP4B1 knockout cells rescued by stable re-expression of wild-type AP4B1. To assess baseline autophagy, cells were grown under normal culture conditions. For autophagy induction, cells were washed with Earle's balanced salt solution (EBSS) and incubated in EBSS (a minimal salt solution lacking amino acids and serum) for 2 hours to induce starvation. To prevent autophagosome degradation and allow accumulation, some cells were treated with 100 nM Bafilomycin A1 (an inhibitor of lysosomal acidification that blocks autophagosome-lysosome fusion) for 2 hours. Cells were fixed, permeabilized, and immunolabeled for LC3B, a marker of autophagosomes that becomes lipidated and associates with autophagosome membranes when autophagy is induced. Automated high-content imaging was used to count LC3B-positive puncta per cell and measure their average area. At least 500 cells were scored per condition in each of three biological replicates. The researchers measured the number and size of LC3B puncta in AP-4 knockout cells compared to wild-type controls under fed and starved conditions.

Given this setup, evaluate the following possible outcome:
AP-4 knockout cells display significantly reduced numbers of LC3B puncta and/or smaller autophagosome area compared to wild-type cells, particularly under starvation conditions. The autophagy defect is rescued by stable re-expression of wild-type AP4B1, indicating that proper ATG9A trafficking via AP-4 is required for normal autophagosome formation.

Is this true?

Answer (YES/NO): NO